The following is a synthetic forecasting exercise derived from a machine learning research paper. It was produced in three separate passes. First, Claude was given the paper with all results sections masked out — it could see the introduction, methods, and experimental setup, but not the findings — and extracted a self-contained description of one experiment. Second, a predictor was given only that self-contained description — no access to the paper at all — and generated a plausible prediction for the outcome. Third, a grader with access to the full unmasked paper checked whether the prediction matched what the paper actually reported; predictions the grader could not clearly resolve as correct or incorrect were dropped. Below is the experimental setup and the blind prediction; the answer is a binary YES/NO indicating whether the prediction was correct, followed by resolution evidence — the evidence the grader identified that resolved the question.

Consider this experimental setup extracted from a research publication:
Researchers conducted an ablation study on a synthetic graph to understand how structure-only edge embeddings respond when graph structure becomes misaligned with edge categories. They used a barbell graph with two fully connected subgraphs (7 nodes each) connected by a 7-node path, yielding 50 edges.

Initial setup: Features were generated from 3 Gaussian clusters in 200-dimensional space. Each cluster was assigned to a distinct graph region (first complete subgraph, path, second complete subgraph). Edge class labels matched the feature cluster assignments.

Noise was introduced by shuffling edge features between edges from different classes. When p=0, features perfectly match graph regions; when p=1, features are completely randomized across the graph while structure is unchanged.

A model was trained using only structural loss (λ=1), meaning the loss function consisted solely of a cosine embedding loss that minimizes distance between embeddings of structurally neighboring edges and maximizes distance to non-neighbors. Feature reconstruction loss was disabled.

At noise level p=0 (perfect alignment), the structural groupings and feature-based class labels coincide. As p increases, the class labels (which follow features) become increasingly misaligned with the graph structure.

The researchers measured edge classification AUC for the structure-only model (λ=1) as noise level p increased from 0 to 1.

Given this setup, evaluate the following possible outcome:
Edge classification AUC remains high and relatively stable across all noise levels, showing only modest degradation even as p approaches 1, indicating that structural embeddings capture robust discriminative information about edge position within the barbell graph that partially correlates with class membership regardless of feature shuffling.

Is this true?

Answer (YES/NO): NO